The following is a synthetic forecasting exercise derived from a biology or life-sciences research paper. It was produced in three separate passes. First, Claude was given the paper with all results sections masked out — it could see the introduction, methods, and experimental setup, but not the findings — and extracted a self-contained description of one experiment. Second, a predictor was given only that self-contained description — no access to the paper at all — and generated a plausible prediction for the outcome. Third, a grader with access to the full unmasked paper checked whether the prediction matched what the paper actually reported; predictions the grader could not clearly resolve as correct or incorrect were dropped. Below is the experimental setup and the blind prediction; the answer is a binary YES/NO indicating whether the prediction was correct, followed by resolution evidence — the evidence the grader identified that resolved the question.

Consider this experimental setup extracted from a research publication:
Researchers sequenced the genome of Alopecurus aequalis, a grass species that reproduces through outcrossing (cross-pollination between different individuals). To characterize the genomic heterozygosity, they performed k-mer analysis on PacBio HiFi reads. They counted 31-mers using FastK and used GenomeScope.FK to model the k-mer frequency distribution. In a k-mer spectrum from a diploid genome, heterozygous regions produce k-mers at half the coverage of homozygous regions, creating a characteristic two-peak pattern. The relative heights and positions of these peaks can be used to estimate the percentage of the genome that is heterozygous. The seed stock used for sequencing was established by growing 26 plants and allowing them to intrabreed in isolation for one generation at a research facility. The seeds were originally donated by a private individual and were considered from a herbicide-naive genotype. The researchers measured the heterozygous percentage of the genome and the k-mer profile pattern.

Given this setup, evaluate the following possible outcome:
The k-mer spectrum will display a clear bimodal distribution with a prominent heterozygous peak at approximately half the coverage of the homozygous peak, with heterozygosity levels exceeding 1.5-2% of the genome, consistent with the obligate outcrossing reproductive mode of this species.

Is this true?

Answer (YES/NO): NO